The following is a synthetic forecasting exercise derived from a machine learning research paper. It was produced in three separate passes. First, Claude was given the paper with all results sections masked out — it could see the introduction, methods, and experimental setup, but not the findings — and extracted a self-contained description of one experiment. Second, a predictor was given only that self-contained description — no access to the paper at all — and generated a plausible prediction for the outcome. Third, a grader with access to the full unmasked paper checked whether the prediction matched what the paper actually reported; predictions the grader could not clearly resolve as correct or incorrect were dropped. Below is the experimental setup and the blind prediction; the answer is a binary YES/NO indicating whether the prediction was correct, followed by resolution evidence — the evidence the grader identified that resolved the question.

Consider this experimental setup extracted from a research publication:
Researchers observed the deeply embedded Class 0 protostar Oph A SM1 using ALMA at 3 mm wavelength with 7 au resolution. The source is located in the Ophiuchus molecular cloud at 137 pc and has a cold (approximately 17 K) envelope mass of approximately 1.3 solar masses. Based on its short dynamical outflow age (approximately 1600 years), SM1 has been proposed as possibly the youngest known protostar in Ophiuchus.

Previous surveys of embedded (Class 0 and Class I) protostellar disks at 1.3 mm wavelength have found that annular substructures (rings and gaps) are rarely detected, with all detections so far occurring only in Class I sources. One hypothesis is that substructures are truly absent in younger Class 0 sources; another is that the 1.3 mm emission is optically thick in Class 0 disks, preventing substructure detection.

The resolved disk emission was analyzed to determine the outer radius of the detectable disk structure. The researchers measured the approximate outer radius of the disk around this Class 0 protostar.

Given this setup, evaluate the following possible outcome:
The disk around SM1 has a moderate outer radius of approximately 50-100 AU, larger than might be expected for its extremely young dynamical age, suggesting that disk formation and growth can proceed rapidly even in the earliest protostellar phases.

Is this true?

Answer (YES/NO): NO